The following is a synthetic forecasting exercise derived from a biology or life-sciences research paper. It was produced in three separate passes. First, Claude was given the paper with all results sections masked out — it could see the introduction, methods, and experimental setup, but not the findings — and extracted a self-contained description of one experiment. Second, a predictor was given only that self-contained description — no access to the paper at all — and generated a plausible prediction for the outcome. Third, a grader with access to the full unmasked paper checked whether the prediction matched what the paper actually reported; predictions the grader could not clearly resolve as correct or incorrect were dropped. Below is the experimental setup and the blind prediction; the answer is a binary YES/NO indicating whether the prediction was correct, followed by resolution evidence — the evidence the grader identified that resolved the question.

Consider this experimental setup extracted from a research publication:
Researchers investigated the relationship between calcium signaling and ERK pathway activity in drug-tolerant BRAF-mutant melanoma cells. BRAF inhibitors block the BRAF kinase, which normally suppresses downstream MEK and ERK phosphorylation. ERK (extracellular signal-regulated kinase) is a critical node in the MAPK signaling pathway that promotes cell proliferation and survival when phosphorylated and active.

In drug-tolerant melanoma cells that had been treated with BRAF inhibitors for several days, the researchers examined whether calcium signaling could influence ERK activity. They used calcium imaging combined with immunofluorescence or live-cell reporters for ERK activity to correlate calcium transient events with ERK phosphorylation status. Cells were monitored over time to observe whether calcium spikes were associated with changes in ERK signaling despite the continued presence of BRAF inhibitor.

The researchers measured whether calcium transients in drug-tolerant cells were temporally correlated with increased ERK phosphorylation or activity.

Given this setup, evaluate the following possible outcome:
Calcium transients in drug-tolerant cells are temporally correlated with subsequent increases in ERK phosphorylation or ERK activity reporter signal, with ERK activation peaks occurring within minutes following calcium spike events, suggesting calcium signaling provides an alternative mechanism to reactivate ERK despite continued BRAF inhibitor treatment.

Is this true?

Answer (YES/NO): YES